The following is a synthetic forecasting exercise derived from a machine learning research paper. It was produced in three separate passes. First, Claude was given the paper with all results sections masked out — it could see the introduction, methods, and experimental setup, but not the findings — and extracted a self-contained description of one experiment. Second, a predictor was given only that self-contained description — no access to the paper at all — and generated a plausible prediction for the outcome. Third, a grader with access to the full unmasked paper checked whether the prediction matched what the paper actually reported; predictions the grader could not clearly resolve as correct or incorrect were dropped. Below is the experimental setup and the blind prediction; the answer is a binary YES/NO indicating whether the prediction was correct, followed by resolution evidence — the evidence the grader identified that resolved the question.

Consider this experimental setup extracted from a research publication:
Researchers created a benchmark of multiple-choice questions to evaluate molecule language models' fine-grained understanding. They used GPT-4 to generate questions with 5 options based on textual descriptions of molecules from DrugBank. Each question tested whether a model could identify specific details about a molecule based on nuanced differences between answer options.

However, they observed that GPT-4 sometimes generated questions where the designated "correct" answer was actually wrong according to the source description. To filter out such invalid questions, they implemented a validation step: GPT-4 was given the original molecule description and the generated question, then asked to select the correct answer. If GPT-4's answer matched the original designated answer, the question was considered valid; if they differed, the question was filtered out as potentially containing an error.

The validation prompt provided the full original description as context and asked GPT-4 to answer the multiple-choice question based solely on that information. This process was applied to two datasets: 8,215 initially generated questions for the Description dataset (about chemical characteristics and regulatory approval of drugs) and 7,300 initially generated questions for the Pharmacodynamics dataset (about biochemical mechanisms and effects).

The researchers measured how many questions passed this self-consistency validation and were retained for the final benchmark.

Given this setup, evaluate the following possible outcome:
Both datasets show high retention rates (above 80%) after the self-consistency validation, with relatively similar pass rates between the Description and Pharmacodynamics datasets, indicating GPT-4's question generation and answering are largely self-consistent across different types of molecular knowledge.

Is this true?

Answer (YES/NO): YES